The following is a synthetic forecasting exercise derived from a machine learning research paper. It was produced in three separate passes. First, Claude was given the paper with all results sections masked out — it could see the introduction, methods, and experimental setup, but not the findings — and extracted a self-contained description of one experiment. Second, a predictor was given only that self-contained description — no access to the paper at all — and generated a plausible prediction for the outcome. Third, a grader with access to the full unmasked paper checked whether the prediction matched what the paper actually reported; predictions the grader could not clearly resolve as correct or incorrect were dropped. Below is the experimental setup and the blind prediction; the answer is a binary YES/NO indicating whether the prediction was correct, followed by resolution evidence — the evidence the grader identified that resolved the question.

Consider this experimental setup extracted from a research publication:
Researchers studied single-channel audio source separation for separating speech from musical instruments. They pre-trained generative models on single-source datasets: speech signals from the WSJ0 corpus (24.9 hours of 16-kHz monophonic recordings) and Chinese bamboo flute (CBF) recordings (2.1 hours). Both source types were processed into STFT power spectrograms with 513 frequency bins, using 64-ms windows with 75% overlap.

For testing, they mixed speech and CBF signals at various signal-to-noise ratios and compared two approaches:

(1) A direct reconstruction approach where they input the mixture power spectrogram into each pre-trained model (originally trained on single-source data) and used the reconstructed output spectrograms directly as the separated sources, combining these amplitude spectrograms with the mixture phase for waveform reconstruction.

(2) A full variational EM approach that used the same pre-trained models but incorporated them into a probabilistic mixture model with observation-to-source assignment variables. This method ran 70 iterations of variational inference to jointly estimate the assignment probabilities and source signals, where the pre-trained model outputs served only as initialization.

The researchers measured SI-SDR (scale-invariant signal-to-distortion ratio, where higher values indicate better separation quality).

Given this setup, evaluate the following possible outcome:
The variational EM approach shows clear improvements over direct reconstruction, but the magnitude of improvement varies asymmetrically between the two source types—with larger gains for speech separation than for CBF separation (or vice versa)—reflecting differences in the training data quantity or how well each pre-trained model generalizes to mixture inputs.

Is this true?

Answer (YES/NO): YES